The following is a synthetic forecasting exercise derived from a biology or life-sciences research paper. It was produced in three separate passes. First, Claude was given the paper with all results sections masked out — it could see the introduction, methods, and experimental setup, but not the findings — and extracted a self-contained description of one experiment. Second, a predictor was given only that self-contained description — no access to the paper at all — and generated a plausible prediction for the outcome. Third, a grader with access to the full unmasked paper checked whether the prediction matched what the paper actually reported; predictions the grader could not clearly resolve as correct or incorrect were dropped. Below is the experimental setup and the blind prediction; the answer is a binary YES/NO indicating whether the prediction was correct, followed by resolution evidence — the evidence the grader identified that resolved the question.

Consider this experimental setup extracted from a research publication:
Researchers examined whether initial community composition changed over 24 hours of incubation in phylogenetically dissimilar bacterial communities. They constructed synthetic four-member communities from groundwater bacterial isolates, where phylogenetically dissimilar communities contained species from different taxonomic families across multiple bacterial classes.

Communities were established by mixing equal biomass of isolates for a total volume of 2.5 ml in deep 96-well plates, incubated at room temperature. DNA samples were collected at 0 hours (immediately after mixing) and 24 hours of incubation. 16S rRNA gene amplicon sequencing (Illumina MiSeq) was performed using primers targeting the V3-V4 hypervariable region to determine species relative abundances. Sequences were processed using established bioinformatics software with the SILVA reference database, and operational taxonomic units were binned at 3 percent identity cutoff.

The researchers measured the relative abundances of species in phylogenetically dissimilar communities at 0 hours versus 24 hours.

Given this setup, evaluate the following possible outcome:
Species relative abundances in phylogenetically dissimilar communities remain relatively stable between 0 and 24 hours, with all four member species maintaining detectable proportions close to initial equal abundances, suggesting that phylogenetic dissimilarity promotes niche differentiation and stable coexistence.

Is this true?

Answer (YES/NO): YES